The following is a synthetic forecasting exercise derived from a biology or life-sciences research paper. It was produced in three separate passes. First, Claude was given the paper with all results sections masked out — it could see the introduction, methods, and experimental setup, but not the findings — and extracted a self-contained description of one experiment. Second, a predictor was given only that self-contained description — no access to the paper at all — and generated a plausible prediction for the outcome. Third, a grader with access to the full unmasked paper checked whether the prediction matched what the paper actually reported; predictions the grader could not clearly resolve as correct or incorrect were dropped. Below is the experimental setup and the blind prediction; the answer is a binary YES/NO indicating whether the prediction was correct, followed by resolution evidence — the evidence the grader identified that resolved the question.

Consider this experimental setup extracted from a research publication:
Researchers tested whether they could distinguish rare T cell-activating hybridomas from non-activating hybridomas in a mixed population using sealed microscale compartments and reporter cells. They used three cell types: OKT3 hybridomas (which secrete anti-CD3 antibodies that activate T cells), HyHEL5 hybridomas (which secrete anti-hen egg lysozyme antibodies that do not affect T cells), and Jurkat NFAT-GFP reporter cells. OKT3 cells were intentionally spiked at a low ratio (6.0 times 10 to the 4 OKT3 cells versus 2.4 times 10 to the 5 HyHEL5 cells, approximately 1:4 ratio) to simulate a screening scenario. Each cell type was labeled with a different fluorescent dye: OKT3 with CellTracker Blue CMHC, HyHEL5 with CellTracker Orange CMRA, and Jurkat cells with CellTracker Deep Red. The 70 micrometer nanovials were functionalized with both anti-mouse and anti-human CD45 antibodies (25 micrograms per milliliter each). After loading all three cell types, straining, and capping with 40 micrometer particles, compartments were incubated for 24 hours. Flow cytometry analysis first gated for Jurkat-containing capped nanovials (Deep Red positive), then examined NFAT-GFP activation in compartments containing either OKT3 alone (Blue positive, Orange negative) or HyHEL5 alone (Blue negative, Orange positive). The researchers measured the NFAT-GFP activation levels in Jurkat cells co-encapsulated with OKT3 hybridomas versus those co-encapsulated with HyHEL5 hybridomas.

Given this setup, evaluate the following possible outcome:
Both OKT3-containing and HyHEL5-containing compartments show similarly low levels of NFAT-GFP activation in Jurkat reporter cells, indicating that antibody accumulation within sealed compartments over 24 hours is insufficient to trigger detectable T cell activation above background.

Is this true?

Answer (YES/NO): NO